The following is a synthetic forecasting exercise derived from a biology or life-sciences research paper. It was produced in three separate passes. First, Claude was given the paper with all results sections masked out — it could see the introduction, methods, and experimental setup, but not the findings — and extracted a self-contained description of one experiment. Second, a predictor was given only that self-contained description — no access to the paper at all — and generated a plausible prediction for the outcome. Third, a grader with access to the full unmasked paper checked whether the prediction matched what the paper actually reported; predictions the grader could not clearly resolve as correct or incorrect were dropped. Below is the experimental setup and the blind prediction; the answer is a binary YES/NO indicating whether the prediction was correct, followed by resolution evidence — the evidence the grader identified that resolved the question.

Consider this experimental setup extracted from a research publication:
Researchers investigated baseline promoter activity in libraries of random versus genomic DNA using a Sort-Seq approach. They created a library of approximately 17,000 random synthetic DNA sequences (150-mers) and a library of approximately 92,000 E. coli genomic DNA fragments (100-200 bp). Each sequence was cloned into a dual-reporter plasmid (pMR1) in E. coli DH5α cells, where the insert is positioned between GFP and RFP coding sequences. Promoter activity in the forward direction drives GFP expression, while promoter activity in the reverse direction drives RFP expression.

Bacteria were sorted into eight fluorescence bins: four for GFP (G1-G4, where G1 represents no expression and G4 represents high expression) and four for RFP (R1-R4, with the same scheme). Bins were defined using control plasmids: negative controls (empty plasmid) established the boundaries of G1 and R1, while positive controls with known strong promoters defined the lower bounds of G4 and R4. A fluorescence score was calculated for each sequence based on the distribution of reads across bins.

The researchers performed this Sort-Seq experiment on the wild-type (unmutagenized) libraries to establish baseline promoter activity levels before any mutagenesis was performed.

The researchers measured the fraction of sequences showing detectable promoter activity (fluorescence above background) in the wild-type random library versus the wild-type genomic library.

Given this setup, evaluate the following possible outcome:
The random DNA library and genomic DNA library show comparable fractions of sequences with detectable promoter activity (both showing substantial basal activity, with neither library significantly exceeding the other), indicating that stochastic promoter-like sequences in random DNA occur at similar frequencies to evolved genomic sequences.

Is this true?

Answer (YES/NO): NO